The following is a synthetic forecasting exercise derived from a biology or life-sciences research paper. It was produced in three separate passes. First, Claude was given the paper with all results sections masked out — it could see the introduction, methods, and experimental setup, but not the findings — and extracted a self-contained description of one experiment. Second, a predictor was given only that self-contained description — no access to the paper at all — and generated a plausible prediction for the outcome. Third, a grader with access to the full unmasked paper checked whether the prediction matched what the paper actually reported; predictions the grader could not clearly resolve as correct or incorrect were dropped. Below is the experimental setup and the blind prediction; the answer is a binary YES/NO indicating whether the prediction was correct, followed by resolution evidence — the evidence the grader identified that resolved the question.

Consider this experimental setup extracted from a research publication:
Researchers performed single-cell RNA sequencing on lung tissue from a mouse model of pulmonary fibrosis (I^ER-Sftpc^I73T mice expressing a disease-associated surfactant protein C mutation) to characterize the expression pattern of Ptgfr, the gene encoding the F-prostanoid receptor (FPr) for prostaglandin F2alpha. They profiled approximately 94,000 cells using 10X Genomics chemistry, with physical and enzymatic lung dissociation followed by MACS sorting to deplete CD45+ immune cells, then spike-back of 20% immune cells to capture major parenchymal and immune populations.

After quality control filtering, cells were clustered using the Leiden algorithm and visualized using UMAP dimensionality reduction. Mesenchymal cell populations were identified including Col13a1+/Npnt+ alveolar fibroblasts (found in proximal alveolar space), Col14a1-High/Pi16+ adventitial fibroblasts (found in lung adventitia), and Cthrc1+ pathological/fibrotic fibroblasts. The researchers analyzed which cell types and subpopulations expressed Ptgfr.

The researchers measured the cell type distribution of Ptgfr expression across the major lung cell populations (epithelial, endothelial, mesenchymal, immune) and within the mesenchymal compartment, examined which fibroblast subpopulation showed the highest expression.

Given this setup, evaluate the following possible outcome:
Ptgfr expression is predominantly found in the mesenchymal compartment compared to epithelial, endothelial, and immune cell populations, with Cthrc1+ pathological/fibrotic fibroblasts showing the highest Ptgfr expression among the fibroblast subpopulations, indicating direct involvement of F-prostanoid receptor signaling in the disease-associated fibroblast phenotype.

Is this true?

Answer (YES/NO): NO